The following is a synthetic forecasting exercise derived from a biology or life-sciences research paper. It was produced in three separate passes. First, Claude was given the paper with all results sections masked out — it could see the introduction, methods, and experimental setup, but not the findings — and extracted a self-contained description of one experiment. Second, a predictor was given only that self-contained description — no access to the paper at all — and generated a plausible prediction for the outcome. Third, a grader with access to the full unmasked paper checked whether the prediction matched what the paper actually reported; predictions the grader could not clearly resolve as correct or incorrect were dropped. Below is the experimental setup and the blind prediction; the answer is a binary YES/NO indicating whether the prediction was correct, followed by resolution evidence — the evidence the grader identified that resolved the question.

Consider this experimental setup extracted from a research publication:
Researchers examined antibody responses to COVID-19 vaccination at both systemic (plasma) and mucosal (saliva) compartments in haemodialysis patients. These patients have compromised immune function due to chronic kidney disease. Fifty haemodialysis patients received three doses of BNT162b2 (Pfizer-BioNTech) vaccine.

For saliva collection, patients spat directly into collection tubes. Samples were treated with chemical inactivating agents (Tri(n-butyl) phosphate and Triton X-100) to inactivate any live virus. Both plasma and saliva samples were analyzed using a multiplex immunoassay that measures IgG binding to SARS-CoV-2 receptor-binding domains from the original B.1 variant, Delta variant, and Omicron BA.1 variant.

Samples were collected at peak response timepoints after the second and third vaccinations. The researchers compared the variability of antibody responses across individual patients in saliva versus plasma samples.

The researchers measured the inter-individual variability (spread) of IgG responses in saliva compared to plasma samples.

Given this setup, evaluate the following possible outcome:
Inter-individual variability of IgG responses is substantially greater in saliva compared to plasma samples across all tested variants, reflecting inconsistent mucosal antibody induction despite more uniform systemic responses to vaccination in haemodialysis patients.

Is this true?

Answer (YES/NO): YES